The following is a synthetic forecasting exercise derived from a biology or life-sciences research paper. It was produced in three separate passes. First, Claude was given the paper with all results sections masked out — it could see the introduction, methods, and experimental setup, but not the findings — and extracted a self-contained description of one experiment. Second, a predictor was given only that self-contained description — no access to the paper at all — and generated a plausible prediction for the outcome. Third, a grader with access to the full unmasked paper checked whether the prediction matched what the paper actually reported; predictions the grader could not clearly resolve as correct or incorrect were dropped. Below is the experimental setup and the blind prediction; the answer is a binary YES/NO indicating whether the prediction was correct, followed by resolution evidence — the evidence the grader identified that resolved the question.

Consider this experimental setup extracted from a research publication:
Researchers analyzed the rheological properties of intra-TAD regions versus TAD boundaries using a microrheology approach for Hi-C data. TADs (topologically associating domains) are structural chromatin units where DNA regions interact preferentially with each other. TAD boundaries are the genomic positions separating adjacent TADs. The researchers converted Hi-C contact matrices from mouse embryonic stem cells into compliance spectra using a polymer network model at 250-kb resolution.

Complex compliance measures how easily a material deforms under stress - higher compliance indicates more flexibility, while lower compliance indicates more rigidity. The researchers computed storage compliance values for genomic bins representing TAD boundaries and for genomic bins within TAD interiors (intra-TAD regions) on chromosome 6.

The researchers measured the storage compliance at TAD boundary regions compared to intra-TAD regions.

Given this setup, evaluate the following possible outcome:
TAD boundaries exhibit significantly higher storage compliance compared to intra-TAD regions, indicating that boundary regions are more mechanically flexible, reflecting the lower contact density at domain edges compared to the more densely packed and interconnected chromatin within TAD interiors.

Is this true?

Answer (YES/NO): NO